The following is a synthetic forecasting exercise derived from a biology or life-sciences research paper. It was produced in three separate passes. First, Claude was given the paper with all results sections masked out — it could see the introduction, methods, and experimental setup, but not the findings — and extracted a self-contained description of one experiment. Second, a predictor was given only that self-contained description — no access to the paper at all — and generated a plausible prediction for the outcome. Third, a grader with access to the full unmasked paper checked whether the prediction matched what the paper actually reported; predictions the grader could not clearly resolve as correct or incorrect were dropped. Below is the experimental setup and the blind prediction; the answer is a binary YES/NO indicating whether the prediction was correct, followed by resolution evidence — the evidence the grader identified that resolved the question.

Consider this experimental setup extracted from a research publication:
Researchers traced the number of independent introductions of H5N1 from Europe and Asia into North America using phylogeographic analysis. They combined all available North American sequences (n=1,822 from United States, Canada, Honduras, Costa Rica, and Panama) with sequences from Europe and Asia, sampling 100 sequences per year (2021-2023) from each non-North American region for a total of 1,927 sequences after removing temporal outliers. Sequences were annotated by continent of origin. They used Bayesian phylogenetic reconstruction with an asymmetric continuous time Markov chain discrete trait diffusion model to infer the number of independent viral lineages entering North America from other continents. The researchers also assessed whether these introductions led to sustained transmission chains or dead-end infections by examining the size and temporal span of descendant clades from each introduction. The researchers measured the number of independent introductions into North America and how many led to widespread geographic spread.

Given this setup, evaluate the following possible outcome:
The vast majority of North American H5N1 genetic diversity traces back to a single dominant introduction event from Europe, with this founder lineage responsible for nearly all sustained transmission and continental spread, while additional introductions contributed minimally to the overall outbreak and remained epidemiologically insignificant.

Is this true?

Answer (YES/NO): YES